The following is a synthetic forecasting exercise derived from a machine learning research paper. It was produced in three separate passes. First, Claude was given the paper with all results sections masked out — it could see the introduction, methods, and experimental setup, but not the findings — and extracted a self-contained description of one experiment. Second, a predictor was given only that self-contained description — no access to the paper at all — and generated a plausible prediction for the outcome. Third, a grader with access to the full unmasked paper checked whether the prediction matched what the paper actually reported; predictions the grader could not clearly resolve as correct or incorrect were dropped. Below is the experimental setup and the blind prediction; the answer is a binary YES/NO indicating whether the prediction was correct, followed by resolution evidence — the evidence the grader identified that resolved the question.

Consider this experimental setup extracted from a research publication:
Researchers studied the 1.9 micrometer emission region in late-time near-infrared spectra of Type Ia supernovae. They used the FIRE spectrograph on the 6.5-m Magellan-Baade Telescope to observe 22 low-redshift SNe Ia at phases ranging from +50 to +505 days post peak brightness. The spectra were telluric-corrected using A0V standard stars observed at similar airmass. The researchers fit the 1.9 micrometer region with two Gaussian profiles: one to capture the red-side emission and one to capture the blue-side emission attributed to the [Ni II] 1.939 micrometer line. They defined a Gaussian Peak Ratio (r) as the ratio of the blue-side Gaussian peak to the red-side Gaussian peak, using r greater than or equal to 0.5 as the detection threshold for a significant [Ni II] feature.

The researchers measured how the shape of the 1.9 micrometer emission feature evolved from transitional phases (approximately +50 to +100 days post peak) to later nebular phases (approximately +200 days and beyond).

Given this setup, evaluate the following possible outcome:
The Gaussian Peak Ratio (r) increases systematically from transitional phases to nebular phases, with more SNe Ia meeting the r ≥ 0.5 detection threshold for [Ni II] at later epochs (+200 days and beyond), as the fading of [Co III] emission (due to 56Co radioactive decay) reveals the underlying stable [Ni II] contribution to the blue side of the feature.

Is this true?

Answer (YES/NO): NO